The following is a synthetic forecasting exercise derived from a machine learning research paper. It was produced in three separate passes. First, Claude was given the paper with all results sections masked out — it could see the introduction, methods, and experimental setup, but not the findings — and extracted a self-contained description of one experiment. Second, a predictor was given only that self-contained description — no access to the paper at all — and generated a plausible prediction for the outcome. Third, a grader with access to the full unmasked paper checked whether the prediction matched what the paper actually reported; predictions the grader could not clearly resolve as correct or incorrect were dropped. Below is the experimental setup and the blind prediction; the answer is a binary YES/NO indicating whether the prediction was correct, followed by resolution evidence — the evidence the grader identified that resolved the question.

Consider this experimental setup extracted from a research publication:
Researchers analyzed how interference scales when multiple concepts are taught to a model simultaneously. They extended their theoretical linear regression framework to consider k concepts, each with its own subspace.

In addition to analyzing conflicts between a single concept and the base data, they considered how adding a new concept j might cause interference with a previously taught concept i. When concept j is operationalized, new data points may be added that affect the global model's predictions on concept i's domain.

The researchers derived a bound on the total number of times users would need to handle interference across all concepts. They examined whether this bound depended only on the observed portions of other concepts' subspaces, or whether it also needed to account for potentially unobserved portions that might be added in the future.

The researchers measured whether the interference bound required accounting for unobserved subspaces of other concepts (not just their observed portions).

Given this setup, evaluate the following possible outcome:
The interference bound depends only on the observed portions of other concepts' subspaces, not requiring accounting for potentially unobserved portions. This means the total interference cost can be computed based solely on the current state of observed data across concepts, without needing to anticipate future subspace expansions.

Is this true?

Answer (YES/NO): NO